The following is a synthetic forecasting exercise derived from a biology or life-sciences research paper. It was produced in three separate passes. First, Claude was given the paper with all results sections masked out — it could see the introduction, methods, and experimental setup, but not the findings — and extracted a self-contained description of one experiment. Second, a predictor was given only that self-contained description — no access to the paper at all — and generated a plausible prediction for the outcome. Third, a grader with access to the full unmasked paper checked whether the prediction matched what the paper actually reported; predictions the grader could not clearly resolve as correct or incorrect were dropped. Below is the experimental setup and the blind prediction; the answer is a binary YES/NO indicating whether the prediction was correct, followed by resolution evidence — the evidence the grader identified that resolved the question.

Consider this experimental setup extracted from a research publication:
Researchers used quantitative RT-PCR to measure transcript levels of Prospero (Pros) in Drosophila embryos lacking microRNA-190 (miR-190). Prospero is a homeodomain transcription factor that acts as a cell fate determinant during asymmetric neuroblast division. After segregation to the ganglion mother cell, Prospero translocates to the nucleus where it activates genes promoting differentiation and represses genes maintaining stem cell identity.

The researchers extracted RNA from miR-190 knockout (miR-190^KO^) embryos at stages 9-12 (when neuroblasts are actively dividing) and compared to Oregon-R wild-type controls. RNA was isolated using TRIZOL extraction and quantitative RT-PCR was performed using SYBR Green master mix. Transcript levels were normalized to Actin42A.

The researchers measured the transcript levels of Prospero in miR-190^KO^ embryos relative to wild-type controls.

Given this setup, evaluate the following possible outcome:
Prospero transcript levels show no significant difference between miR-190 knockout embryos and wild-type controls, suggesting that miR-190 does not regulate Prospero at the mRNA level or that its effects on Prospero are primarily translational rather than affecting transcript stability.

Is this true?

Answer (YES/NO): NO